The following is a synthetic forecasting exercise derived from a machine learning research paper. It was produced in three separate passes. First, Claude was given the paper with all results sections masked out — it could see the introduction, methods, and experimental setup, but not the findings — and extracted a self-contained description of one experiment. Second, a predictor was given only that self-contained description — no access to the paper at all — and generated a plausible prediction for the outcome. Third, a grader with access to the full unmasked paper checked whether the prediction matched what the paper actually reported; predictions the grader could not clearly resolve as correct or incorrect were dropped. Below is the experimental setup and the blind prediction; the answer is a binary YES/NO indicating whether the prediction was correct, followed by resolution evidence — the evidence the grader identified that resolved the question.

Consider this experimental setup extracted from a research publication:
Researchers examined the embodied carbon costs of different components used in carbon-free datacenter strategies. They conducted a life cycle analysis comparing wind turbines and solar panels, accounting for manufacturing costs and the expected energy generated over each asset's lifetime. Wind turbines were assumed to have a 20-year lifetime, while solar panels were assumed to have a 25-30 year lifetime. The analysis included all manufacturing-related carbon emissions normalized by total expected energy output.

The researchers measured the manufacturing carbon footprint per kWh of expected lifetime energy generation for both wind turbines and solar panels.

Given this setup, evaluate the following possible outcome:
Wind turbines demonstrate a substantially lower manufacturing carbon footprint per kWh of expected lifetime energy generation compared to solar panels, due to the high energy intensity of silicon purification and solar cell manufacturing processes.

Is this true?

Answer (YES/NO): YES